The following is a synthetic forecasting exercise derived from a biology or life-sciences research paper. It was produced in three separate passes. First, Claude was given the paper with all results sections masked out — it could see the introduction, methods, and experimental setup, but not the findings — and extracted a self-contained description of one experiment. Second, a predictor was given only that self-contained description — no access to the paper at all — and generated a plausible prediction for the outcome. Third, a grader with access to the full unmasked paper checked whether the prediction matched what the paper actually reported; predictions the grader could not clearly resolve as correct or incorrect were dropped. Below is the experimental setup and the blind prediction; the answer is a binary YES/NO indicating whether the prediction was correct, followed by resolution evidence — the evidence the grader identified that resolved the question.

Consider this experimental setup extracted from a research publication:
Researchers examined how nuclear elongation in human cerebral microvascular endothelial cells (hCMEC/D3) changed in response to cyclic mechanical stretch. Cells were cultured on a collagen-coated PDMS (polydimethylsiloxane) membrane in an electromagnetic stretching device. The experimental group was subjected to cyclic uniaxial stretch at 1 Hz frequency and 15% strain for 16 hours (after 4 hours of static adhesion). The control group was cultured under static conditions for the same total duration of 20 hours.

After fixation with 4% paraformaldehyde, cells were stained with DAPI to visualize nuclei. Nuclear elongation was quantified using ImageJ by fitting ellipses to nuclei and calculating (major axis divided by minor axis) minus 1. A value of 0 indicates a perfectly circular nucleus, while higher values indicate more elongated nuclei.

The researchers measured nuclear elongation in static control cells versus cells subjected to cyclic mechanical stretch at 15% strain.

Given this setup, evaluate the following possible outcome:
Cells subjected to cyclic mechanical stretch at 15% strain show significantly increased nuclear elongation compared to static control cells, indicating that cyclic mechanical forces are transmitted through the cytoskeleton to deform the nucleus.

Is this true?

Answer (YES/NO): YES